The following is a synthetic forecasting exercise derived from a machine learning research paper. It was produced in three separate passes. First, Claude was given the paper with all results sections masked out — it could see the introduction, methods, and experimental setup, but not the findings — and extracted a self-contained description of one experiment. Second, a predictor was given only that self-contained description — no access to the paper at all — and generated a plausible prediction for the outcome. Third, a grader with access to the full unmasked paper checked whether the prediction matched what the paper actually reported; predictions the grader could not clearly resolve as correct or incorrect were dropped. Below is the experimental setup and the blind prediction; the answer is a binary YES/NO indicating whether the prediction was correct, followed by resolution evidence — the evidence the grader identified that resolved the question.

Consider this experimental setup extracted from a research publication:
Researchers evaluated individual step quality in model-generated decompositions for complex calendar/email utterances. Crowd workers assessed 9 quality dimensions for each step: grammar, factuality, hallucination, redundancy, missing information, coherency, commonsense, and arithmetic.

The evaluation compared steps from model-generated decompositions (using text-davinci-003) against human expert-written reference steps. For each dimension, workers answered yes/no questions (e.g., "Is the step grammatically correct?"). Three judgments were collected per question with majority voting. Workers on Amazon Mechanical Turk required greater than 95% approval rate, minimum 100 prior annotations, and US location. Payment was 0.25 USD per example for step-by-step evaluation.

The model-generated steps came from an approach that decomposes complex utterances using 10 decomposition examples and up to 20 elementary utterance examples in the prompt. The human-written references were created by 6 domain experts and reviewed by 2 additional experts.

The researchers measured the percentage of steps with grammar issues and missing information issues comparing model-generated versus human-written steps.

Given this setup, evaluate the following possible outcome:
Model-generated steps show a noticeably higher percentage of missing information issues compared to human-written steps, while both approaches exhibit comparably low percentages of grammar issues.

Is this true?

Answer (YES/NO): NO